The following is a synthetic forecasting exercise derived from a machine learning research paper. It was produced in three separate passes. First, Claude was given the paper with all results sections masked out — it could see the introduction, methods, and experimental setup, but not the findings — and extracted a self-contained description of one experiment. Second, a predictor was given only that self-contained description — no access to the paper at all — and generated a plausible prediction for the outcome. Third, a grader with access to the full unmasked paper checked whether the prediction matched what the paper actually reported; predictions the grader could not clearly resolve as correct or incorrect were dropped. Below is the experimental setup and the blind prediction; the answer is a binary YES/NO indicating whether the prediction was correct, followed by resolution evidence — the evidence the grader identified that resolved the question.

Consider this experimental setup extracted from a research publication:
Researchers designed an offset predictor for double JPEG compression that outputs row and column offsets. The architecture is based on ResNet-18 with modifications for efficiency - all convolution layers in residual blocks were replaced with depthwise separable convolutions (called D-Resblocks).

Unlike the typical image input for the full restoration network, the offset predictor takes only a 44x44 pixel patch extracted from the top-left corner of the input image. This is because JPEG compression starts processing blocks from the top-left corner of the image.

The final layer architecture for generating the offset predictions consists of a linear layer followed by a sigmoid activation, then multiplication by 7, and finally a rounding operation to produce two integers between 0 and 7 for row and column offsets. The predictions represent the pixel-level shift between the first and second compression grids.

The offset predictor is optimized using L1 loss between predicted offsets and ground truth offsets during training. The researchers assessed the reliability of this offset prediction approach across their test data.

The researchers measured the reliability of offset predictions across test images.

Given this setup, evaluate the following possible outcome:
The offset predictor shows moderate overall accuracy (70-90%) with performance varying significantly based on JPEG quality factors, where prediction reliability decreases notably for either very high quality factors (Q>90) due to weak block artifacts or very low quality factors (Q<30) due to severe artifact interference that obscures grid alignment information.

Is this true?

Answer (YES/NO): NO